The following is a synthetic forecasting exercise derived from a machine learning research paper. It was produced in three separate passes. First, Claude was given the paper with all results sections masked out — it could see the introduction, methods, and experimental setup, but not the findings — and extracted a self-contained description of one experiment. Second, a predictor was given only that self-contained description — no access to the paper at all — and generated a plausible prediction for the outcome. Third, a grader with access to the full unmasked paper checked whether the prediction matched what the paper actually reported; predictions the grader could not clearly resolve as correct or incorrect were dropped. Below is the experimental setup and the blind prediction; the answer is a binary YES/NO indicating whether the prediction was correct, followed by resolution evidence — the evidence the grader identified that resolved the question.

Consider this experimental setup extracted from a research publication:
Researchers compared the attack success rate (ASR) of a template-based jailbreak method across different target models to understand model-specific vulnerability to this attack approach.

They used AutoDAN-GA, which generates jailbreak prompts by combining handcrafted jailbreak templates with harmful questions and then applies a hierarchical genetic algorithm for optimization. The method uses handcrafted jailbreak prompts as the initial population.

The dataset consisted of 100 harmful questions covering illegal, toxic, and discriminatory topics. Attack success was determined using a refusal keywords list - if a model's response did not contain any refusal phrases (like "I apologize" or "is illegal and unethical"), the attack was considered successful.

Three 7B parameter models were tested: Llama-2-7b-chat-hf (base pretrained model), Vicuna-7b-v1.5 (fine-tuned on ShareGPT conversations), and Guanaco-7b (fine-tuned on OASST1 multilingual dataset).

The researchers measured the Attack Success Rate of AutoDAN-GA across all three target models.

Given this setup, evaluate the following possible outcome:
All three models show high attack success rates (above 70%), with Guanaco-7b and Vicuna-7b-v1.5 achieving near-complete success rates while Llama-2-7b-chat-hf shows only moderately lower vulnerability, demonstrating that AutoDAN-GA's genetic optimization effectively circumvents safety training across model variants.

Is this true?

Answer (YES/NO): NO